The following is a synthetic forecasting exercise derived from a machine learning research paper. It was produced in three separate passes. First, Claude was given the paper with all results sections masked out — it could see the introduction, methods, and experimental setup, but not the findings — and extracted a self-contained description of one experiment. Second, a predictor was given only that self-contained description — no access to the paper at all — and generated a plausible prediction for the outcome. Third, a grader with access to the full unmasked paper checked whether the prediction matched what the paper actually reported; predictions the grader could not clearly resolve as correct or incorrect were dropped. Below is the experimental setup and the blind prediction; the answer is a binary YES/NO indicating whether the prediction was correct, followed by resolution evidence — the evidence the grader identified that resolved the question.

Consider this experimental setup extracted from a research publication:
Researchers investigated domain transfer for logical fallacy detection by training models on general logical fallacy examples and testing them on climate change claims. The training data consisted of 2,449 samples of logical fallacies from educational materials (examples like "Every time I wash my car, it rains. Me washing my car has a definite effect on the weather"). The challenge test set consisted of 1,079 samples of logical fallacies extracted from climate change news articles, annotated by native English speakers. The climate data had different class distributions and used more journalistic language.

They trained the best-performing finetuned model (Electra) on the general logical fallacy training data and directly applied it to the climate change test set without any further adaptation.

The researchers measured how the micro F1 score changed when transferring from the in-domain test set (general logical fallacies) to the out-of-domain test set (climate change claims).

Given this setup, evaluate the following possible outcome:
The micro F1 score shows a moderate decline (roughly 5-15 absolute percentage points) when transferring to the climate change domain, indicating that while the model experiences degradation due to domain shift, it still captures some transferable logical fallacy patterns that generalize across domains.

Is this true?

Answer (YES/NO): NO